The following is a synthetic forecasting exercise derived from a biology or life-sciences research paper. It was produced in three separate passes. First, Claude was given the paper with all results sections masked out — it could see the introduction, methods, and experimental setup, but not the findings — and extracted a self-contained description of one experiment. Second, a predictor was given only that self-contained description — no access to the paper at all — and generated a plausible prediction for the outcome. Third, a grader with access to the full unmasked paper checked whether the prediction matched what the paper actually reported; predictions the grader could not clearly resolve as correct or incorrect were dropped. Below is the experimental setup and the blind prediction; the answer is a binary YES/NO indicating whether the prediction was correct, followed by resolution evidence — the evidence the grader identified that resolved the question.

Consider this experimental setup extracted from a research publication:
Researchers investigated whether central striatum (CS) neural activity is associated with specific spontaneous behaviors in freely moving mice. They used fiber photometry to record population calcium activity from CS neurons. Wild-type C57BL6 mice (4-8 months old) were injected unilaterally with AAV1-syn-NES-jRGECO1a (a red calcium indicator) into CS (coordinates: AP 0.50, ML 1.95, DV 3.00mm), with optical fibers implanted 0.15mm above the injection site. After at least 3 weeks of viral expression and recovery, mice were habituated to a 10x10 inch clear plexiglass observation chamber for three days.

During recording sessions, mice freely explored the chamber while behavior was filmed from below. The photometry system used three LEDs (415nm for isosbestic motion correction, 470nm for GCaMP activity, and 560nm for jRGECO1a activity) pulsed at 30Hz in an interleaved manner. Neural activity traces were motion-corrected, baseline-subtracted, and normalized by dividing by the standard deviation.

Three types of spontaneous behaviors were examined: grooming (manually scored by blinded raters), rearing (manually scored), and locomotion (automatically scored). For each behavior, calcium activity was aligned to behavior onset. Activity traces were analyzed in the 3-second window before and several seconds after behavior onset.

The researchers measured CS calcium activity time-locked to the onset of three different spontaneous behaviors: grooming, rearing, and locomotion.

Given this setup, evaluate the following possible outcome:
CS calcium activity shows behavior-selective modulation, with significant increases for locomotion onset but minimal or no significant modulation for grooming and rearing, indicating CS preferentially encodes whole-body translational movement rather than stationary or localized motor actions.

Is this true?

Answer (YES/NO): NO